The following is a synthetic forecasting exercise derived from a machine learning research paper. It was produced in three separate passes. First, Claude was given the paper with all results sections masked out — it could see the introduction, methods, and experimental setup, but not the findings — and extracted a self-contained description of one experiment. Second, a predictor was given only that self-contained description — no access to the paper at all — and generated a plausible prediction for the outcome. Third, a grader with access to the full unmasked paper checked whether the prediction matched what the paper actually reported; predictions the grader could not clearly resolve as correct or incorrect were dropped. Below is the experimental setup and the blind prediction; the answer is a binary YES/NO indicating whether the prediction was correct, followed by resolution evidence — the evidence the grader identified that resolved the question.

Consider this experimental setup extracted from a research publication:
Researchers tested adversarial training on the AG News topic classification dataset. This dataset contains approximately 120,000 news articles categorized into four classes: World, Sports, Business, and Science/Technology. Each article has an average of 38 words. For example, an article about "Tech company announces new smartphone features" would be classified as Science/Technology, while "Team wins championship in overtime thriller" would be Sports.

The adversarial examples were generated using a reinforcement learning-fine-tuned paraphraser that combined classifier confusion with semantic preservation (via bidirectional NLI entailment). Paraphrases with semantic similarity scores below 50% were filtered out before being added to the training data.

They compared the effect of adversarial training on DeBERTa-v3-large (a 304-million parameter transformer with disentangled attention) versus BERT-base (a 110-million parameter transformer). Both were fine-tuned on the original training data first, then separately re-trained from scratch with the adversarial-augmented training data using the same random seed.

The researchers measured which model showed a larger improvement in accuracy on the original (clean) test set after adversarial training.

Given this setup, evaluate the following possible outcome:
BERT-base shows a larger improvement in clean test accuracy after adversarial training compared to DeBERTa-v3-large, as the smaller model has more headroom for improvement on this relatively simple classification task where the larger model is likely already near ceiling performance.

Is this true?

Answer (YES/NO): YES